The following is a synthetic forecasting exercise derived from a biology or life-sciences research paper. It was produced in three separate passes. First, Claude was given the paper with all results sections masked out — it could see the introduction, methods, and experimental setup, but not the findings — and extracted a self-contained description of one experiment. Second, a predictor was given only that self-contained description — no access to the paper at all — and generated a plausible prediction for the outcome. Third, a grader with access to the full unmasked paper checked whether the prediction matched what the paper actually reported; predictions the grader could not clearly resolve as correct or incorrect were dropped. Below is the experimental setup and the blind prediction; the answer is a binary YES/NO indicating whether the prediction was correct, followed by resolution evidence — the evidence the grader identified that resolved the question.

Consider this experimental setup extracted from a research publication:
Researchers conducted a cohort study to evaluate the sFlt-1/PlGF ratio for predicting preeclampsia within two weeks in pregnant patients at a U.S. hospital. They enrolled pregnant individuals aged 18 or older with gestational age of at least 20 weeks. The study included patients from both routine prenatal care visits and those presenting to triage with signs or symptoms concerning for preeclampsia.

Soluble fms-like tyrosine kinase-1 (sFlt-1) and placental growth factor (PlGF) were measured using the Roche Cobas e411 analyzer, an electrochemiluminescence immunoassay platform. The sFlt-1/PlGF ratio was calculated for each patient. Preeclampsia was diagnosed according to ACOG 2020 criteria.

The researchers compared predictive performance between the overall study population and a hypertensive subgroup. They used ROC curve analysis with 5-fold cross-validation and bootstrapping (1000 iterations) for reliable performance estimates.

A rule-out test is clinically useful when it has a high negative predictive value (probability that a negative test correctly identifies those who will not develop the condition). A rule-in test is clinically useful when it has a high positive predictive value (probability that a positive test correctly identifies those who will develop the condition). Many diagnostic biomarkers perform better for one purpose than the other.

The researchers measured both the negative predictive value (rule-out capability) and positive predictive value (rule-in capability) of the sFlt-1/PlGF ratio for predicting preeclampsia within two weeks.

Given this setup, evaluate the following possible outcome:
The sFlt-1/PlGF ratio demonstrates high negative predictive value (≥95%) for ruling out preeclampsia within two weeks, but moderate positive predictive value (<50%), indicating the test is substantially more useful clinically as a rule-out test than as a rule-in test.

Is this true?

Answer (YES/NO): YES